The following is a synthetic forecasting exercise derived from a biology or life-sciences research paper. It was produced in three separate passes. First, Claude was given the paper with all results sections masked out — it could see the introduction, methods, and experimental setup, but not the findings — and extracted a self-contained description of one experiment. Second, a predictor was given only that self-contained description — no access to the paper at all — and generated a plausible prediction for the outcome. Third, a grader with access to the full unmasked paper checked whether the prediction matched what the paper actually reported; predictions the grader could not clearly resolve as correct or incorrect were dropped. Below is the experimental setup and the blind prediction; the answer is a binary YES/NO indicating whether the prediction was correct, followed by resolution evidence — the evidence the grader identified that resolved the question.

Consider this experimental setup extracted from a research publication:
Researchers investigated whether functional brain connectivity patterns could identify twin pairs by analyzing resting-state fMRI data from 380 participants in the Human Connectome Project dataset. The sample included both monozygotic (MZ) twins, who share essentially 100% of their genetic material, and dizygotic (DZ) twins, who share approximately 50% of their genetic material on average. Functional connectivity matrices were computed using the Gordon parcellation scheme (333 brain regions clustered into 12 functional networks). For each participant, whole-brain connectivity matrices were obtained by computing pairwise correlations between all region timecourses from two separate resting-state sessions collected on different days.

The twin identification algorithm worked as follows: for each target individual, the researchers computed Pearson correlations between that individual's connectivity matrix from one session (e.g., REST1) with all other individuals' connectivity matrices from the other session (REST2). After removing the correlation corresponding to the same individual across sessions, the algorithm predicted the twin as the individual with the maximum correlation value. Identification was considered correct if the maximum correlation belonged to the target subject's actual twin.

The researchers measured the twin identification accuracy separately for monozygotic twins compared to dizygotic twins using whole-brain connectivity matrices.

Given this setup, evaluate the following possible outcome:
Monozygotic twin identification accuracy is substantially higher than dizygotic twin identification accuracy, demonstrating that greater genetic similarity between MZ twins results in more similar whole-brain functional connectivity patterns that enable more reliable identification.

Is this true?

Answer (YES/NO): YES